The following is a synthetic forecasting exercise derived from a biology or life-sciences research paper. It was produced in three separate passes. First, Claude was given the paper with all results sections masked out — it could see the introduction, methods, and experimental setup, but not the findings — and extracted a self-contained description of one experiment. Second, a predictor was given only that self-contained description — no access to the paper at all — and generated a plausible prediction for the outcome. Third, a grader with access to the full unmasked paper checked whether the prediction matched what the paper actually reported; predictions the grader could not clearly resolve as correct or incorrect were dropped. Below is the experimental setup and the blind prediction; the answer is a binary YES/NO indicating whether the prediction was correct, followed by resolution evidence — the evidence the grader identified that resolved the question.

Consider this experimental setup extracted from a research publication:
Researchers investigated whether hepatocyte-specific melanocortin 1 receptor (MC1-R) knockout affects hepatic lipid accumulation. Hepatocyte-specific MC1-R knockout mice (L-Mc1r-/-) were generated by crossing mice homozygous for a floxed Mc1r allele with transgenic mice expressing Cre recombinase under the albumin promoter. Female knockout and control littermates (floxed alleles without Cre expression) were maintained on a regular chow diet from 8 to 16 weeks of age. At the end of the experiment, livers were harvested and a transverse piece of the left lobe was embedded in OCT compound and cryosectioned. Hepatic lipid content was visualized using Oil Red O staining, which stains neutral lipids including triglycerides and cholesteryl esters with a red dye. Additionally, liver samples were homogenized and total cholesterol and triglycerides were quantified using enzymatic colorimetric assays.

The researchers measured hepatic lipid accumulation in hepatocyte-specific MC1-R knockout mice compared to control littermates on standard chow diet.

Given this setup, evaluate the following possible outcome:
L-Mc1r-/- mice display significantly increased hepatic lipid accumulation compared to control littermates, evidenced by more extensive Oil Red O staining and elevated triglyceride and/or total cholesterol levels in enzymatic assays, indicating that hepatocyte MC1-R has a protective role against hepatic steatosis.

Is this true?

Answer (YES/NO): YES